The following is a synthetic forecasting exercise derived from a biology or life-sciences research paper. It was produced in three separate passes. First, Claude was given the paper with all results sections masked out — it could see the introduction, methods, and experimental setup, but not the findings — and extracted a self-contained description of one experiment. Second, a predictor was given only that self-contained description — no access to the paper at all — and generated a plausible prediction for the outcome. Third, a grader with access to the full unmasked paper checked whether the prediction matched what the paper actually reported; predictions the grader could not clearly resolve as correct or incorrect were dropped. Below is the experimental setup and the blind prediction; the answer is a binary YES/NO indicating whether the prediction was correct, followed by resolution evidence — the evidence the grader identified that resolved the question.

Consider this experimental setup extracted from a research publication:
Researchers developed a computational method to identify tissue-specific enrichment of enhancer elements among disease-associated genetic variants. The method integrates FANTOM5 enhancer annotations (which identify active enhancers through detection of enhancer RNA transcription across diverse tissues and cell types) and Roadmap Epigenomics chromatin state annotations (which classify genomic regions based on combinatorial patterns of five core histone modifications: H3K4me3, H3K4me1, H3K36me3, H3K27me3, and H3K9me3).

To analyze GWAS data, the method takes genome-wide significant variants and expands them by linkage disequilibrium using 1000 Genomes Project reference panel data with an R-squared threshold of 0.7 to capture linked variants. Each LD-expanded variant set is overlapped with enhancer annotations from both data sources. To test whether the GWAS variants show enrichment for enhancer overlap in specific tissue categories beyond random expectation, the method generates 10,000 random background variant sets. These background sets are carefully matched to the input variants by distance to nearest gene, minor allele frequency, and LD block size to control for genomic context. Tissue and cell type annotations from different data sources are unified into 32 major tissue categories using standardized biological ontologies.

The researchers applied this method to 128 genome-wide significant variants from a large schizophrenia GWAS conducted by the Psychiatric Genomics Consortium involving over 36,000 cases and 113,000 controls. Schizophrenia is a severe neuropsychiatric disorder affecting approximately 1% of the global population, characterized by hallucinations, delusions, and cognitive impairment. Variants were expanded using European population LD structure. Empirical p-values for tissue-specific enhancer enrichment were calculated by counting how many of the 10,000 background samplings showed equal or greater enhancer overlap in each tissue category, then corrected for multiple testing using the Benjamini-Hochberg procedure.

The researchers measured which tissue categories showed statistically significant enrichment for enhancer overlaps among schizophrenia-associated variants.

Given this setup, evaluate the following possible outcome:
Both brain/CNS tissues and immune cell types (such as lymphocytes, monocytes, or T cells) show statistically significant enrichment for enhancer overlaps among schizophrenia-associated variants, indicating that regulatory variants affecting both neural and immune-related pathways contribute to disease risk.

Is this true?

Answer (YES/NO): NO